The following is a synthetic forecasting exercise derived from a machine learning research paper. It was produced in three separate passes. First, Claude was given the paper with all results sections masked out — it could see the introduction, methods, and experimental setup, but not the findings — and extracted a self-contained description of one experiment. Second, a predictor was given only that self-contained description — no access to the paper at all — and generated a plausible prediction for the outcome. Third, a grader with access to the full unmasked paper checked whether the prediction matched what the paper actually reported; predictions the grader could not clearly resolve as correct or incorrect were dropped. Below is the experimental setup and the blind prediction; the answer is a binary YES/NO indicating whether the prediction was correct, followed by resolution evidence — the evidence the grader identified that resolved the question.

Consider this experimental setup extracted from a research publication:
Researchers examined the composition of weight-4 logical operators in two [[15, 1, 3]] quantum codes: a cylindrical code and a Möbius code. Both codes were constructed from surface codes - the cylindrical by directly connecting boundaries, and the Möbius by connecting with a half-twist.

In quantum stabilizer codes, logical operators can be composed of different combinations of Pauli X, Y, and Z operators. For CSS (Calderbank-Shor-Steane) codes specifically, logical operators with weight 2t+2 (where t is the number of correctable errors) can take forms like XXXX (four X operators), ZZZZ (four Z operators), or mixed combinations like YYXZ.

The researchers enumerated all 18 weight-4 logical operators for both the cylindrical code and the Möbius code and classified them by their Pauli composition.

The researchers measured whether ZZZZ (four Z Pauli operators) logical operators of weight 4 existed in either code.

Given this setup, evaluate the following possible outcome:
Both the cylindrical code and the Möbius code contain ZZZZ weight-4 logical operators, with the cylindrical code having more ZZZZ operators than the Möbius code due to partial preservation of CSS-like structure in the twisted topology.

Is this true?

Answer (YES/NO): NO